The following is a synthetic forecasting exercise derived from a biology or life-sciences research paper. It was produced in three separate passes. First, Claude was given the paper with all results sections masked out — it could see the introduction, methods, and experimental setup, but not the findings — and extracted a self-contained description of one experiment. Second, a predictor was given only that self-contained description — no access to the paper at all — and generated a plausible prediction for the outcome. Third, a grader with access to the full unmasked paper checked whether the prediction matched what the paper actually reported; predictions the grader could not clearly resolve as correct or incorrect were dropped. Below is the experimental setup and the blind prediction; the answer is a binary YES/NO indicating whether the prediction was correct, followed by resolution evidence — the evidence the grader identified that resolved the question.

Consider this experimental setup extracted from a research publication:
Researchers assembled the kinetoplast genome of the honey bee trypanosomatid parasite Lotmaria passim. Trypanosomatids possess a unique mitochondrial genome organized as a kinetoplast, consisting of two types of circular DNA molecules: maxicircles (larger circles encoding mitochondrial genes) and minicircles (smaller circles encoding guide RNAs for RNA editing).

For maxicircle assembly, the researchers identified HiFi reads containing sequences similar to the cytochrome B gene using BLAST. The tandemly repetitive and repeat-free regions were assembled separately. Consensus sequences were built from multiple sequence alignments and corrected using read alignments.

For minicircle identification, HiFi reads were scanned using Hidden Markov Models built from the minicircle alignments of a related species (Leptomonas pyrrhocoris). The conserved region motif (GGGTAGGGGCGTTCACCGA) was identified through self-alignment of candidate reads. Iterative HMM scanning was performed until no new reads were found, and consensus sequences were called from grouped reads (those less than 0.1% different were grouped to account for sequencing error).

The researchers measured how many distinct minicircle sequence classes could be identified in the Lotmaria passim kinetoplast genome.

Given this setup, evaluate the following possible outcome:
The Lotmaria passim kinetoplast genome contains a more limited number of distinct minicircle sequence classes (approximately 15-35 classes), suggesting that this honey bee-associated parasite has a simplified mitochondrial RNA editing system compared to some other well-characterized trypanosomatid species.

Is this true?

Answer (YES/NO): YES